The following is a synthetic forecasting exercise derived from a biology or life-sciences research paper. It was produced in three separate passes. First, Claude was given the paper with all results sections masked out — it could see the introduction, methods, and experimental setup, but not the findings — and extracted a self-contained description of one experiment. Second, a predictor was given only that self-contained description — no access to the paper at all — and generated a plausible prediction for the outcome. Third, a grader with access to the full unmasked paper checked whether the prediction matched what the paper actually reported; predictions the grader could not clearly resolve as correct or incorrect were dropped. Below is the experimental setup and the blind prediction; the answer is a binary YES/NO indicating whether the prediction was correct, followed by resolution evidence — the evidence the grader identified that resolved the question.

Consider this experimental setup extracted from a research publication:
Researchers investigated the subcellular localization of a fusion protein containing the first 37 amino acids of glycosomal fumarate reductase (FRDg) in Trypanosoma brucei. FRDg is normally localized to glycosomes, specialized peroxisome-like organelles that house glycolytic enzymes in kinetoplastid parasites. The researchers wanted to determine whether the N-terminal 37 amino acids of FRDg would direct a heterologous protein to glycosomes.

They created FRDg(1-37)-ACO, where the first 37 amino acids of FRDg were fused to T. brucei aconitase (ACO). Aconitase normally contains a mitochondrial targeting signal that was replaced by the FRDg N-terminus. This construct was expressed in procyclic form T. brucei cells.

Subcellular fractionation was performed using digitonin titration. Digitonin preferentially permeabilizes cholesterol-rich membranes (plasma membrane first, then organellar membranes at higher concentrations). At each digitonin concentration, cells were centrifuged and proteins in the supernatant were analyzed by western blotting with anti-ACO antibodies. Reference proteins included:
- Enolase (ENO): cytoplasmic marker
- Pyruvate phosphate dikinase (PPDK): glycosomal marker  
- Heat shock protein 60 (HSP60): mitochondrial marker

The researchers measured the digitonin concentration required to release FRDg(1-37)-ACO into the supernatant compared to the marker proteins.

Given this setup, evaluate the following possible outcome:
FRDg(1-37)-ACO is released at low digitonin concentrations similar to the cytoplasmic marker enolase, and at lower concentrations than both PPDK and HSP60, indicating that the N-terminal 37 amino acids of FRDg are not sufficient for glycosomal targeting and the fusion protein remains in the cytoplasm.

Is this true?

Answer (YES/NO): YES